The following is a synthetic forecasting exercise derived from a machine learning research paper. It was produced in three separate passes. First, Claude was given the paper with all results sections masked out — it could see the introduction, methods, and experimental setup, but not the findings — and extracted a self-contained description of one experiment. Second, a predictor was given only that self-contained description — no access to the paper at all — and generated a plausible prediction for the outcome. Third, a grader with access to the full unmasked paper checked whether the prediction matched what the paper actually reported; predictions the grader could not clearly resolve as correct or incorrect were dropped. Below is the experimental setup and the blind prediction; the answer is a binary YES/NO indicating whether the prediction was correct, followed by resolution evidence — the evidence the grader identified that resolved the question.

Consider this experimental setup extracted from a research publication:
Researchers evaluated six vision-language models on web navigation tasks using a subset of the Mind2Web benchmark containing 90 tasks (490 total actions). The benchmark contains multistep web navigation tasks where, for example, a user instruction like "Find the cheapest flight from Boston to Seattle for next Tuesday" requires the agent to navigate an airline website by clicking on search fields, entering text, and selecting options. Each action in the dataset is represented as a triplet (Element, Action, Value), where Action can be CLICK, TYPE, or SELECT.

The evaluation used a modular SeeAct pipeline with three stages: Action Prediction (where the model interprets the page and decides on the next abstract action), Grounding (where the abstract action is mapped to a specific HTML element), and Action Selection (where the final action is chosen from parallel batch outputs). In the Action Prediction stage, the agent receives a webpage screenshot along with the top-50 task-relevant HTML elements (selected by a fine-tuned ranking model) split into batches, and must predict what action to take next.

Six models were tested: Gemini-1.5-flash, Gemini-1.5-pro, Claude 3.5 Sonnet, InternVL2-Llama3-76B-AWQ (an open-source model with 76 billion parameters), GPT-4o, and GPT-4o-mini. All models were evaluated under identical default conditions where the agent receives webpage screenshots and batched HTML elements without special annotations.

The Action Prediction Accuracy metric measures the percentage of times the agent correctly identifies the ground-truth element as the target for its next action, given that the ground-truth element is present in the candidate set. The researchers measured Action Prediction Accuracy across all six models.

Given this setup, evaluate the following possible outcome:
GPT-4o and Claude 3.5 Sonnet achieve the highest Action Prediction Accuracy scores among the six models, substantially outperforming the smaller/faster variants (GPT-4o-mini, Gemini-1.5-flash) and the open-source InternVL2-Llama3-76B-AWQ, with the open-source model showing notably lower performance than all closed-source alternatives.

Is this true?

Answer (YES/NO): NO